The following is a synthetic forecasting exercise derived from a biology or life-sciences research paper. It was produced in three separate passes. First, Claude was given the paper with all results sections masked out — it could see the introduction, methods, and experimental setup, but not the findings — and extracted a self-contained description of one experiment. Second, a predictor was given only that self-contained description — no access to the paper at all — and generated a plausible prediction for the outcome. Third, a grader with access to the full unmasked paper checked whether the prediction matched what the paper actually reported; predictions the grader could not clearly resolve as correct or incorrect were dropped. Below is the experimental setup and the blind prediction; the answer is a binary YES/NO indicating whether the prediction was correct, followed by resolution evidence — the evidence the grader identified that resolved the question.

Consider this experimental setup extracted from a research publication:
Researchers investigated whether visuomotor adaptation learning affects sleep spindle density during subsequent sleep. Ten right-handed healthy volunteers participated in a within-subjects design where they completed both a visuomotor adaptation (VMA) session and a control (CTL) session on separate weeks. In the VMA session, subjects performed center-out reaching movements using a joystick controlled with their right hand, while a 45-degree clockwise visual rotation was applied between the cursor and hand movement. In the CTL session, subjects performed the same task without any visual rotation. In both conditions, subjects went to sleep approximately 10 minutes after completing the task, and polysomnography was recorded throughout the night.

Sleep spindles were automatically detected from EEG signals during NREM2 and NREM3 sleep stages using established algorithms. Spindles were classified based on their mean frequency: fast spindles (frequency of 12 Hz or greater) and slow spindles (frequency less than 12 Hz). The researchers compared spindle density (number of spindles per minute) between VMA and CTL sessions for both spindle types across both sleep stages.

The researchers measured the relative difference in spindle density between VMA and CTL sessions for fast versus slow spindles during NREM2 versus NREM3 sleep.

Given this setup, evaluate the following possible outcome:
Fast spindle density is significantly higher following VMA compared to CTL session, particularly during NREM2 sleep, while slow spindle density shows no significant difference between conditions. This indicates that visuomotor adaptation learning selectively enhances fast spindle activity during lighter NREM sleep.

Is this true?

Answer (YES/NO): NO